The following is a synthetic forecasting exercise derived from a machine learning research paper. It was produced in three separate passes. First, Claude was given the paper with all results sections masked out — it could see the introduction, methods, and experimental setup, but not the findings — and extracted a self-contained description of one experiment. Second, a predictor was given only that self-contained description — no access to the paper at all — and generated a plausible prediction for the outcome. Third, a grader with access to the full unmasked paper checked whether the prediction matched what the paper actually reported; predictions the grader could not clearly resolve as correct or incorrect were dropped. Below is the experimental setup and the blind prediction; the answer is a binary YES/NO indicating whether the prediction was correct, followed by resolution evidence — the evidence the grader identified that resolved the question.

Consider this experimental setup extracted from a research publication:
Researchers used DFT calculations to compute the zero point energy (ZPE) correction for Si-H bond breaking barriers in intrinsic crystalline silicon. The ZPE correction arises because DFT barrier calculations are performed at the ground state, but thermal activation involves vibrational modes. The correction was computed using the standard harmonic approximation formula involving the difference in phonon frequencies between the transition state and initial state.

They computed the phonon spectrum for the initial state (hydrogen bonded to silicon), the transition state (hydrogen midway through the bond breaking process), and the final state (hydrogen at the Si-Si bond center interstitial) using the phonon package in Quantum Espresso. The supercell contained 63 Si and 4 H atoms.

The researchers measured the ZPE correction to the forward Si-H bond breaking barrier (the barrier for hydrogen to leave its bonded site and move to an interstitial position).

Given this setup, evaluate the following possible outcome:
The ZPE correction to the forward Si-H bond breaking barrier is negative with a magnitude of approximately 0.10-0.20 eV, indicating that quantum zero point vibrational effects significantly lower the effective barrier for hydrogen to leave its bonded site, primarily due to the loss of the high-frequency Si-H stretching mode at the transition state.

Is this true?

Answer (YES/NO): NO